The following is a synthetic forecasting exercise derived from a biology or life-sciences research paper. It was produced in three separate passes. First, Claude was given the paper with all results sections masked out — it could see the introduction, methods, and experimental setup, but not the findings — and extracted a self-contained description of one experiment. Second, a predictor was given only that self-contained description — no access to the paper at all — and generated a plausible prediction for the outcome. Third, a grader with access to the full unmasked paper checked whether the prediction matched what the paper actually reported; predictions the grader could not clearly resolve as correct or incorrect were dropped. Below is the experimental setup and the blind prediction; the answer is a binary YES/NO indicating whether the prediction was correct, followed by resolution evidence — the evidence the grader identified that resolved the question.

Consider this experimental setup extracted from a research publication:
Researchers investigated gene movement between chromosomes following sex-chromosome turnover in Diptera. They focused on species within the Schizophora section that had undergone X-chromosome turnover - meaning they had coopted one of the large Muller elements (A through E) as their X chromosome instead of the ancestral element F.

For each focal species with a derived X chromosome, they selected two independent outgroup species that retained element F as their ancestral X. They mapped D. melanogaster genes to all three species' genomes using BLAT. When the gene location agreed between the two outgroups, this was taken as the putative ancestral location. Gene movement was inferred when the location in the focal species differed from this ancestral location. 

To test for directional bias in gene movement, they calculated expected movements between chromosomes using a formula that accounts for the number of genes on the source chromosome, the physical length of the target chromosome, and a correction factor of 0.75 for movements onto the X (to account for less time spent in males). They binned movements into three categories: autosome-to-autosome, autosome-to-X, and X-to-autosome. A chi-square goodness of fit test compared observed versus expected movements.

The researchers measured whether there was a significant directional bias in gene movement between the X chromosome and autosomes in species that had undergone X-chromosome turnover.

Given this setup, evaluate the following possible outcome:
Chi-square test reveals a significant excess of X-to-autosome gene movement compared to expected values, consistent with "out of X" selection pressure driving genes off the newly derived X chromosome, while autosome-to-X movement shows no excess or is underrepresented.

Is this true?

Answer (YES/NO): YES